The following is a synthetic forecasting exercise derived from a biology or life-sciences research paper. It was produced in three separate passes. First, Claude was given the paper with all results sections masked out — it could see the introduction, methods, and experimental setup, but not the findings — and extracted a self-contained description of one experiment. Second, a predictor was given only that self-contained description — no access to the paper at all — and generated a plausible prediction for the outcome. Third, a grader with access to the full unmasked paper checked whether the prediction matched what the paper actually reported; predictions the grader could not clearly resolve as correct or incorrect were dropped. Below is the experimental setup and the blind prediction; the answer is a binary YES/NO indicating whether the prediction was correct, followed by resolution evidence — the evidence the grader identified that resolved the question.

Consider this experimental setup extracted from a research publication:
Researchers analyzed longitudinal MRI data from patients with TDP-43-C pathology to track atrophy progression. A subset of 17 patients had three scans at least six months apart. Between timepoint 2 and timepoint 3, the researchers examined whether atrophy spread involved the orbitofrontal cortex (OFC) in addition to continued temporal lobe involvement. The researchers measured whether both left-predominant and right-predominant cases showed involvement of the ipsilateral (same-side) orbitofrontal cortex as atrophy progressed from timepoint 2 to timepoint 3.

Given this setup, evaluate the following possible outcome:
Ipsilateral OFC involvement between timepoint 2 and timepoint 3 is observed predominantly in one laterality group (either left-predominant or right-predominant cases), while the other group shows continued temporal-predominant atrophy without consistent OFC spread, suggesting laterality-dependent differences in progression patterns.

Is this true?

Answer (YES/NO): NO